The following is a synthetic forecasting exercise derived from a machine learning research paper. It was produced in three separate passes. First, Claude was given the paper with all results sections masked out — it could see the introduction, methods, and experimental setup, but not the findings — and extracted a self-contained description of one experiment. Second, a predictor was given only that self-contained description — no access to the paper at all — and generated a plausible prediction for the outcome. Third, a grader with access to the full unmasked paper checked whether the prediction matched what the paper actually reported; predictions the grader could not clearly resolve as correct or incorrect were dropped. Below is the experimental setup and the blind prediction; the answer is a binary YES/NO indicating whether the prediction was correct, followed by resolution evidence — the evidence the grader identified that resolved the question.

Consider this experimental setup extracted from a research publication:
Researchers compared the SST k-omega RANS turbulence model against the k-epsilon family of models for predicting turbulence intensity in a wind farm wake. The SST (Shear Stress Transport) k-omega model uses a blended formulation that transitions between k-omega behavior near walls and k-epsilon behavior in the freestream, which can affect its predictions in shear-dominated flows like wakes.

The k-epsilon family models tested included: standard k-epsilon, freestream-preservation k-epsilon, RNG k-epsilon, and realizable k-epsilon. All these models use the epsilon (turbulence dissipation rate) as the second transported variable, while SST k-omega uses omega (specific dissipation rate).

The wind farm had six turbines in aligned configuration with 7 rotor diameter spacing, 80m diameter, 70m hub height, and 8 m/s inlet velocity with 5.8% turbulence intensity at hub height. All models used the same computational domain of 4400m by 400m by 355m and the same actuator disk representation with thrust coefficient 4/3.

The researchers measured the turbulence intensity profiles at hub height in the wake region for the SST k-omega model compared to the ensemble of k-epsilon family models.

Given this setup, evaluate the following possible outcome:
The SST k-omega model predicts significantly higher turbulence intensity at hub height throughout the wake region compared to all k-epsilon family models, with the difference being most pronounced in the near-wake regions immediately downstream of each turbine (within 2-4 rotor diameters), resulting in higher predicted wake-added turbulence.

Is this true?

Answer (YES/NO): NO